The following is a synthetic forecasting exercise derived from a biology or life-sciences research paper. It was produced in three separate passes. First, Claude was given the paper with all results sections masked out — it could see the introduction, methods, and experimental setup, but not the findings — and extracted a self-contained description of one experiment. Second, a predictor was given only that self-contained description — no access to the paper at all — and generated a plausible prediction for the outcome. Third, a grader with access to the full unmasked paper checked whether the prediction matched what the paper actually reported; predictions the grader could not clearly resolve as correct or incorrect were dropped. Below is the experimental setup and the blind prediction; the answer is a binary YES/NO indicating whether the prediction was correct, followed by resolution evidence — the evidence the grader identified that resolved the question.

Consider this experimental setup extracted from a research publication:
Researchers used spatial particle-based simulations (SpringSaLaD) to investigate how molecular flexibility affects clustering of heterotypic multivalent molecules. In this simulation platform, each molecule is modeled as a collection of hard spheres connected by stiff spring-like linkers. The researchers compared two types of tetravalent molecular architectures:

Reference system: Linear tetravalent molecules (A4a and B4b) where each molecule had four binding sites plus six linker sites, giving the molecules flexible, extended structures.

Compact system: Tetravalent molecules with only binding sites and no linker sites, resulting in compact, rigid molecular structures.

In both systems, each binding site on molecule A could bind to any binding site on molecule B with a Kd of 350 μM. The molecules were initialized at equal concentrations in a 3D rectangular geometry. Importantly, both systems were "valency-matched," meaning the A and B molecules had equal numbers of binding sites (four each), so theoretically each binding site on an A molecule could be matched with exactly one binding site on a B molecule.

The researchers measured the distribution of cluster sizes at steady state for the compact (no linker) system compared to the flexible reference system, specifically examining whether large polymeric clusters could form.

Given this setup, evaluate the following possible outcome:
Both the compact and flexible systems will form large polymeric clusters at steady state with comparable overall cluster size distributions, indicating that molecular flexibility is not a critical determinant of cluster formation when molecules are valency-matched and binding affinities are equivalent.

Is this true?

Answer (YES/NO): NO